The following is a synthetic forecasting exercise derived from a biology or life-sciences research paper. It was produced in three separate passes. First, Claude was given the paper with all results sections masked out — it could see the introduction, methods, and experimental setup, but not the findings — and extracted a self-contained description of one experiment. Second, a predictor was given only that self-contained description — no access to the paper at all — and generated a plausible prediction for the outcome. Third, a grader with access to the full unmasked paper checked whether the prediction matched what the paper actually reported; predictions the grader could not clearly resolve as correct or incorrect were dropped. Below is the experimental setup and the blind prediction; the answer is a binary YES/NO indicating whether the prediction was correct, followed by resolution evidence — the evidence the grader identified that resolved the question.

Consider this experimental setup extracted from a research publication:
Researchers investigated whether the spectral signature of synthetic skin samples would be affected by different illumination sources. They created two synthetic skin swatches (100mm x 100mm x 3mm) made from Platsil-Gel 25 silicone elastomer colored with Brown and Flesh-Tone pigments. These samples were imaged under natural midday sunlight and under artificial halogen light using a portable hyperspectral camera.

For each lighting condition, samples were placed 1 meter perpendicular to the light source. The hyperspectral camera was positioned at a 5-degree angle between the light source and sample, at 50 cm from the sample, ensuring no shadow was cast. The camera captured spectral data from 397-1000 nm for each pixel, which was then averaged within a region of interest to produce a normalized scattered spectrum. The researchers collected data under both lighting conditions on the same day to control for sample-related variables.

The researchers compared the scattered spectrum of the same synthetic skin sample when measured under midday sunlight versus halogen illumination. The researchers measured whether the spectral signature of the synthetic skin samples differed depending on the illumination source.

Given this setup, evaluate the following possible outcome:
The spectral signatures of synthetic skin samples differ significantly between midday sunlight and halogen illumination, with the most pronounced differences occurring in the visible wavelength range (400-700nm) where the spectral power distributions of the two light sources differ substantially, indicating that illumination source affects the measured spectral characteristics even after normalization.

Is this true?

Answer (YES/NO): NO